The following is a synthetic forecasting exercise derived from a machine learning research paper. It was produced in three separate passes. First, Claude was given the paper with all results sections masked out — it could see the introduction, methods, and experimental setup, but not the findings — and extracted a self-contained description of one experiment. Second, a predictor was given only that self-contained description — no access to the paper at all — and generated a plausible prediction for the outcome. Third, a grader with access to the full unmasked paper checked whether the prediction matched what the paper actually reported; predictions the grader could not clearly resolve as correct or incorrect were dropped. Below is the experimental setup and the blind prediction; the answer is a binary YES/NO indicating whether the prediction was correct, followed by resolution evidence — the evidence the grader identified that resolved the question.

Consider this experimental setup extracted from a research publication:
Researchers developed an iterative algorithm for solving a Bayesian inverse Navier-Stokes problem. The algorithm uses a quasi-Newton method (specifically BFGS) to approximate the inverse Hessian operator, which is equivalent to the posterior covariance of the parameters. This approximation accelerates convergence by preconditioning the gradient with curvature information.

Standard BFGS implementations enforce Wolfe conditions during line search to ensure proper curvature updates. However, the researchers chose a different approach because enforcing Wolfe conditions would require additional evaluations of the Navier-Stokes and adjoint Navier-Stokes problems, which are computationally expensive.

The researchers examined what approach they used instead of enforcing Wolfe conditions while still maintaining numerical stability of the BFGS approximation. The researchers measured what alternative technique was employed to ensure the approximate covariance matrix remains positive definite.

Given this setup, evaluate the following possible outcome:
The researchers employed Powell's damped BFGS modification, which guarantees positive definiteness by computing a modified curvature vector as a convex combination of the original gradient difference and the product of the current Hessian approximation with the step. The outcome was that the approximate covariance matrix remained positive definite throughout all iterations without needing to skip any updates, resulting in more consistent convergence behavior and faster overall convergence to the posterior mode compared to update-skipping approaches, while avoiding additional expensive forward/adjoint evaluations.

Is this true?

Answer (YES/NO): NO